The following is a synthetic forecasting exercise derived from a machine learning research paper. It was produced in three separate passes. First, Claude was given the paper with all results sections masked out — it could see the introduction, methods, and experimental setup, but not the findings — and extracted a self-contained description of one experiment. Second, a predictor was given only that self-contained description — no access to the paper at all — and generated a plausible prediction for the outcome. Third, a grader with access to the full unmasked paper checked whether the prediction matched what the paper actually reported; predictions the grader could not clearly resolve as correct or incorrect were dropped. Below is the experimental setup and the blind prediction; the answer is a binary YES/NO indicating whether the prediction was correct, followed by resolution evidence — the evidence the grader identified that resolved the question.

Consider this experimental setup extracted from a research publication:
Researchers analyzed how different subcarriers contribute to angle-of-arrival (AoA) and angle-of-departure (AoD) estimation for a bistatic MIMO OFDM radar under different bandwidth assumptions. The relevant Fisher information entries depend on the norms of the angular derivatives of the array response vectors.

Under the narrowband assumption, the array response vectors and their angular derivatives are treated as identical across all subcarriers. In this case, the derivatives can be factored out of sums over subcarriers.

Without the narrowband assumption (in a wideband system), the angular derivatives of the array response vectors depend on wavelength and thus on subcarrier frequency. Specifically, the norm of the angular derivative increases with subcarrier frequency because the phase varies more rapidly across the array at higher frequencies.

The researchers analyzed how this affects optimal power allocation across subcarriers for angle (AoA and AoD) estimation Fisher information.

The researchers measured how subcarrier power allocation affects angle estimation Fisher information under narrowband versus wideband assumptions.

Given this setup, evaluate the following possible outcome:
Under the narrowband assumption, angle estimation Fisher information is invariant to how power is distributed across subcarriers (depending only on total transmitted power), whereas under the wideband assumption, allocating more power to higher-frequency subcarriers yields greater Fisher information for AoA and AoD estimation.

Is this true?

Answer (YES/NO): YES